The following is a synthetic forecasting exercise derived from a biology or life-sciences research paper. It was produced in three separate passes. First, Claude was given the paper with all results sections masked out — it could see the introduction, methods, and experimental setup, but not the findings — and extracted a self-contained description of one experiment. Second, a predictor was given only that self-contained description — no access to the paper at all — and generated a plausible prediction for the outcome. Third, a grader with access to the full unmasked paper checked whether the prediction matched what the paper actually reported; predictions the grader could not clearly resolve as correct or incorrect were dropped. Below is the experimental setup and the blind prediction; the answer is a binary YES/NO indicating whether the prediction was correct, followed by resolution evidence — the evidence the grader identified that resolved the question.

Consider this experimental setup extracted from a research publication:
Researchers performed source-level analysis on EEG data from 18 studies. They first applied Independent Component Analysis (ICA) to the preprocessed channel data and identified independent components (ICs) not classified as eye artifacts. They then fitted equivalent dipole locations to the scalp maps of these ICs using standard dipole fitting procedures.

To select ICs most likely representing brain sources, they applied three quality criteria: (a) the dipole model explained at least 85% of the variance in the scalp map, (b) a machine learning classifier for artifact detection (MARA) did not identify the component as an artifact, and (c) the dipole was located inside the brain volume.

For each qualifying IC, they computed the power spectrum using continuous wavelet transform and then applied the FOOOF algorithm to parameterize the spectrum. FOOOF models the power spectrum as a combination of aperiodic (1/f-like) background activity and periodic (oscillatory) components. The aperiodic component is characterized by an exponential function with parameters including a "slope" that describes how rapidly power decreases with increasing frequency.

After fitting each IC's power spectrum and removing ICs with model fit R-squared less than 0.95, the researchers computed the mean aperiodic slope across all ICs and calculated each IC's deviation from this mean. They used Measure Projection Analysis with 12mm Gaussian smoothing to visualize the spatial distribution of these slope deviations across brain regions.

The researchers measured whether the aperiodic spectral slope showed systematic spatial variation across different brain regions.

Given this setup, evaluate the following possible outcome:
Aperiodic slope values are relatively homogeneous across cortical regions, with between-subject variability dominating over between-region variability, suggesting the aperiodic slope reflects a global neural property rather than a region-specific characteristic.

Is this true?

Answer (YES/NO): NO